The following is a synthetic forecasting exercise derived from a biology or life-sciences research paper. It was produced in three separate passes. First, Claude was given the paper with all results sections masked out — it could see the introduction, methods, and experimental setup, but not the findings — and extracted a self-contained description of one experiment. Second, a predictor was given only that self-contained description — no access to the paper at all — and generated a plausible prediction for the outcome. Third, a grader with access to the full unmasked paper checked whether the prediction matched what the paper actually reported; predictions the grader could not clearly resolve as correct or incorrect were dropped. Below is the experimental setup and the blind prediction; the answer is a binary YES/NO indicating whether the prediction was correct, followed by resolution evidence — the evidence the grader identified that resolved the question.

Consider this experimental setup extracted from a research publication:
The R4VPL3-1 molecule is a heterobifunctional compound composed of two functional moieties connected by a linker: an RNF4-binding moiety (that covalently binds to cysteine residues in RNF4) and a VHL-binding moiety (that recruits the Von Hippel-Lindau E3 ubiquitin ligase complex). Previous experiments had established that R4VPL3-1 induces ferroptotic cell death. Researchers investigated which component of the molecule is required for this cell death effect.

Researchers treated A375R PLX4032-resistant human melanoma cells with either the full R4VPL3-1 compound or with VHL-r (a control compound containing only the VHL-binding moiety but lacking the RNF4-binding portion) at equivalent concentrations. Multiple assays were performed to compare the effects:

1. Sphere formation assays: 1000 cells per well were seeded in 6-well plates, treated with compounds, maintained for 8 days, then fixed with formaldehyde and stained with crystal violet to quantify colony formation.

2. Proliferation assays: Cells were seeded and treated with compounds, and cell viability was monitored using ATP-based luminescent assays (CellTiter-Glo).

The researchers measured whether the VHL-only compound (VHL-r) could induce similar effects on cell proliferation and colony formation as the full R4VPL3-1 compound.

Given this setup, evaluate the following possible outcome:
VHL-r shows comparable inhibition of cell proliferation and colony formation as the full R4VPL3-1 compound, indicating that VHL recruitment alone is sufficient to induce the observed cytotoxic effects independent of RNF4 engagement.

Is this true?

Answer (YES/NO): NO